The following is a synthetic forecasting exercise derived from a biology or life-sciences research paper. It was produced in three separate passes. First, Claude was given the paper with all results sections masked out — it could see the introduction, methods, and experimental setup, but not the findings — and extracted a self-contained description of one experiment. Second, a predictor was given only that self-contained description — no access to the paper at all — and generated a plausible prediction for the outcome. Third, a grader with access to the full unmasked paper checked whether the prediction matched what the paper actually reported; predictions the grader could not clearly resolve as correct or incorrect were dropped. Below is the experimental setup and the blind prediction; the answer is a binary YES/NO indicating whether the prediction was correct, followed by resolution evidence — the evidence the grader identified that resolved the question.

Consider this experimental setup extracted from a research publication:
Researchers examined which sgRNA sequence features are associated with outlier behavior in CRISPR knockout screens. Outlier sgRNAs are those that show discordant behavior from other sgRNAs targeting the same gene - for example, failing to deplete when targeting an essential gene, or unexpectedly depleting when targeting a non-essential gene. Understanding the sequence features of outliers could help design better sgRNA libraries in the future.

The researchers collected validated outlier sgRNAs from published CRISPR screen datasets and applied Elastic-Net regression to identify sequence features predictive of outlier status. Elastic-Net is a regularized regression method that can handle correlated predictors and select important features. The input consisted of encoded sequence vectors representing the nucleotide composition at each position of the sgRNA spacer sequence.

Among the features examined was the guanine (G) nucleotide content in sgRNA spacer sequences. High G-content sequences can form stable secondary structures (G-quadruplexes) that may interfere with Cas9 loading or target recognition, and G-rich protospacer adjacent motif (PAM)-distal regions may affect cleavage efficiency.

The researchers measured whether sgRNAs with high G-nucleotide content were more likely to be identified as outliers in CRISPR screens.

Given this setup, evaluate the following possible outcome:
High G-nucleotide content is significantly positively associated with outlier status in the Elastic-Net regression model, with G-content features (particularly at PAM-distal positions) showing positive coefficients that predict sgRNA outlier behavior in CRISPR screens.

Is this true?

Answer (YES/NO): YES